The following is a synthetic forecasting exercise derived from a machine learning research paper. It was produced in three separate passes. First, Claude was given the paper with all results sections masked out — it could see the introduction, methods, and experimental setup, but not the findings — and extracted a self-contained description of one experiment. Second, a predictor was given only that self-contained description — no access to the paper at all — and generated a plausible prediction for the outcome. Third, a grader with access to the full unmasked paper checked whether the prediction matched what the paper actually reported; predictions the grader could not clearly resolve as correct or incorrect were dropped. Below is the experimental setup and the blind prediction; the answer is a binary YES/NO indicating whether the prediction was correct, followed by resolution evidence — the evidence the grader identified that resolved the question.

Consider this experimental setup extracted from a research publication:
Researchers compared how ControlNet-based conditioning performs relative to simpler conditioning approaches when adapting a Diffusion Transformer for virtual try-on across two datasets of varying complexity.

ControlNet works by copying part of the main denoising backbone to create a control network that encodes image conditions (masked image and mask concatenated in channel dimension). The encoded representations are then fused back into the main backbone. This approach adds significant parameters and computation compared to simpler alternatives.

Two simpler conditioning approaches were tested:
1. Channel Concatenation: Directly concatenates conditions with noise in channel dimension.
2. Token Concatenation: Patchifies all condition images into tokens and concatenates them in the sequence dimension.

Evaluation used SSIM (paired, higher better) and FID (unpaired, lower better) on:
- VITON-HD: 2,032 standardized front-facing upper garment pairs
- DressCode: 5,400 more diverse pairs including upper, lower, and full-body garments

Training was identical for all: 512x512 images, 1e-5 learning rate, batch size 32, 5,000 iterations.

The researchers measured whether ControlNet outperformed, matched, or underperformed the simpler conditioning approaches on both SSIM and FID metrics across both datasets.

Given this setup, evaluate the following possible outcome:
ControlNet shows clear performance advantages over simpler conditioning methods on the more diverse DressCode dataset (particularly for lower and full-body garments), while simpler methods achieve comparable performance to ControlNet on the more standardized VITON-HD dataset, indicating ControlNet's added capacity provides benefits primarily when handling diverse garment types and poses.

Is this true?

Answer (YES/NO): NO